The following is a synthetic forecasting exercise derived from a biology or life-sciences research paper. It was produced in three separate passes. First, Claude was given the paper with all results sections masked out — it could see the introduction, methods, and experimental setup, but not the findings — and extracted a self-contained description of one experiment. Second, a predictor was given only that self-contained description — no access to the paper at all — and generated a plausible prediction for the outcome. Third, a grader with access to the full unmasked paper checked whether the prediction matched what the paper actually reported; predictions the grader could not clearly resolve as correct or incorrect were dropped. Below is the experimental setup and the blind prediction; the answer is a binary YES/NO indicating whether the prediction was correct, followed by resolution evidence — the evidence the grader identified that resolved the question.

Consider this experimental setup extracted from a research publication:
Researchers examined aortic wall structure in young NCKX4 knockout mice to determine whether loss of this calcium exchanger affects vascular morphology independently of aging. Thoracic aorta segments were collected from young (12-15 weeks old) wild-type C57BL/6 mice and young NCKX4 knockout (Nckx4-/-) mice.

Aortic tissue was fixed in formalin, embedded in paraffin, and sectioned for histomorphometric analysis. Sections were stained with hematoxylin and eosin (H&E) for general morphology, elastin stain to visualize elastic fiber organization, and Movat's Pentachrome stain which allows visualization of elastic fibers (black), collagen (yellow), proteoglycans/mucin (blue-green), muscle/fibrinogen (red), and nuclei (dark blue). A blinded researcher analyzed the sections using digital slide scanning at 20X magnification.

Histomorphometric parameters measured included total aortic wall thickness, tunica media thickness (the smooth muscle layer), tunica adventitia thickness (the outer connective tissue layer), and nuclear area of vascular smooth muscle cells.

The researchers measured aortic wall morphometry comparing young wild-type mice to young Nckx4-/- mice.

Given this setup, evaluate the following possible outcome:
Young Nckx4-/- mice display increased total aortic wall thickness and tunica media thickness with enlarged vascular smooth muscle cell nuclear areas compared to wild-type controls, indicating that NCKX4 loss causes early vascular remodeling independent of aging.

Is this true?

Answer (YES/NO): YES